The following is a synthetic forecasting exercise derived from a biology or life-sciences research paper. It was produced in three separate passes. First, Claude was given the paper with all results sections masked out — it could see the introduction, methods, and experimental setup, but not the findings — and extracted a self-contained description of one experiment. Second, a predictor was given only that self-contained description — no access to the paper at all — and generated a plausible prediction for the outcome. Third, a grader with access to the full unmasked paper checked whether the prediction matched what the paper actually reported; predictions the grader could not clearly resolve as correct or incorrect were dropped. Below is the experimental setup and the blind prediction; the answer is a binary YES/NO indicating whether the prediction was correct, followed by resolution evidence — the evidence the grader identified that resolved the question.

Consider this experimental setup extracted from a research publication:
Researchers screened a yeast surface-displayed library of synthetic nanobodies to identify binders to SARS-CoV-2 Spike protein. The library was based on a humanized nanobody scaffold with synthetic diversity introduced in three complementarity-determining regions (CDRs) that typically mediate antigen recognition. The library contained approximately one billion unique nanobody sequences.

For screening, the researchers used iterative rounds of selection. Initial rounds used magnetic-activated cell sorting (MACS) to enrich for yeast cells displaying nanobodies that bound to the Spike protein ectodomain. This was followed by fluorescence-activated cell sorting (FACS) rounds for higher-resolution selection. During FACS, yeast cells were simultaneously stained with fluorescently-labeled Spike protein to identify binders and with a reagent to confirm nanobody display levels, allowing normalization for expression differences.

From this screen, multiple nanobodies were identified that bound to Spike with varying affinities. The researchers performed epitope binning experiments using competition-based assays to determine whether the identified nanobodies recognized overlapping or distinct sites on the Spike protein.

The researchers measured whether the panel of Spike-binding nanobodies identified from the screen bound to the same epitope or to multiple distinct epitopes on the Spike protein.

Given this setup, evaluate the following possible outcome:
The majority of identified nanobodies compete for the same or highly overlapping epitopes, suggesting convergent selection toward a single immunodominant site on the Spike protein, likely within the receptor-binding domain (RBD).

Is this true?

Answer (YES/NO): NO